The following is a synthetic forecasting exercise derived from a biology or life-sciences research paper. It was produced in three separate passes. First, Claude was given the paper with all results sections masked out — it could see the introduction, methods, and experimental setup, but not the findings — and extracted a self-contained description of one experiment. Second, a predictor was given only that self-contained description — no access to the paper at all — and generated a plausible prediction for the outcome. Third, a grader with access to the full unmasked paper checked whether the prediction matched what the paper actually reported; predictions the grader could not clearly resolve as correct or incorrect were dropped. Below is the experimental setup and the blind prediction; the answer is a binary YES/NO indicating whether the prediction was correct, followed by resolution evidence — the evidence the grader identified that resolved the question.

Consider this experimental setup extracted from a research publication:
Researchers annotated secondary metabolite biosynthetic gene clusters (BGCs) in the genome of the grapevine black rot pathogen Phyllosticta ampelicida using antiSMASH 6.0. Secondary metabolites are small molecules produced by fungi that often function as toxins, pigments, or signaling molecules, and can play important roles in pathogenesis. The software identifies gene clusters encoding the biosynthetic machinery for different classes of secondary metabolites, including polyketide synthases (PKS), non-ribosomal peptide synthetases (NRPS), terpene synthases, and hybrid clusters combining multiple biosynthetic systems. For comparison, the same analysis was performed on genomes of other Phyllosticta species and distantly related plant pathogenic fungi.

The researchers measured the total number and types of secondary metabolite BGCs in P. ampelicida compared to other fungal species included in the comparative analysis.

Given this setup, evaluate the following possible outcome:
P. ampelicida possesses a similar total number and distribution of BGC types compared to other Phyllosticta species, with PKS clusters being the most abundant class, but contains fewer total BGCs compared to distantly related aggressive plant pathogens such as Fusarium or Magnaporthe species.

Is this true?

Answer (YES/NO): NO